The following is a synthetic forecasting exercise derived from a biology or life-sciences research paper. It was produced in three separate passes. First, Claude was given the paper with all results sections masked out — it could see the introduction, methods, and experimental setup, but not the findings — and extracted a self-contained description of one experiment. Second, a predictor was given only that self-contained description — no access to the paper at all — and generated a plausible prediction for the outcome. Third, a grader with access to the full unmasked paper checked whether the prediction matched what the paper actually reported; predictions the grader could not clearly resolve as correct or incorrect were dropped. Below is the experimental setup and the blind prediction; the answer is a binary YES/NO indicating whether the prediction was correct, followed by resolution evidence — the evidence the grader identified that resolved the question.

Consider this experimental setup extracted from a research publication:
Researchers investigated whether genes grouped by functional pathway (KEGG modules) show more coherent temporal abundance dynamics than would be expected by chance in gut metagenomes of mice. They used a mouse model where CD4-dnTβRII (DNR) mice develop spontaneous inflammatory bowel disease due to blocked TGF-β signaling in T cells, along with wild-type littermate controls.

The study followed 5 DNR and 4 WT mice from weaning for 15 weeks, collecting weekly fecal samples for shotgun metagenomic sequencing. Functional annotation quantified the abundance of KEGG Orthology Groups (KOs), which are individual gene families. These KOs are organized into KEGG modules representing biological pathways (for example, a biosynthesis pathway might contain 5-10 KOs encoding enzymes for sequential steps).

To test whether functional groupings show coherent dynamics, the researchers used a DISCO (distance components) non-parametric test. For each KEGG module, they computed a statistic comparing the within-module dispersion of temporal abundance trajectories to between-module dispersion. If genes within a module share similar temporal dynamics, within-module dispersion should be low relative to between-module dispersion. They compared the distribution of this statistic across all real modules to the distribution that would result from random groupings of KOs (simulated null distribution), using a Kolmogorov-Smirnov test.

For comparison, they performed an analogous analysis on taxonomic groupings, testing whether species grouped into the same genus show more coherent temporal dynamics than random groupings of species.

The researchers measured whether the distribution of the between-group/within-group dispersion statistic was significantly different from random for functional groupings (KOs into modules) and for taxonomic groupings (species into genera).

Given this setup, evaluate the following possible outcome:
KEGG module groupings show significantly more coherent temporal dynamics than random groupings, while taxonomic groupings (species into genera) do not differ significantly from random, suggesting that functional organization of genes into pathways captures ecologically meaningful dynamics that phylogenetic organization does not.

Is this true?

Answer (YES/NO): YES